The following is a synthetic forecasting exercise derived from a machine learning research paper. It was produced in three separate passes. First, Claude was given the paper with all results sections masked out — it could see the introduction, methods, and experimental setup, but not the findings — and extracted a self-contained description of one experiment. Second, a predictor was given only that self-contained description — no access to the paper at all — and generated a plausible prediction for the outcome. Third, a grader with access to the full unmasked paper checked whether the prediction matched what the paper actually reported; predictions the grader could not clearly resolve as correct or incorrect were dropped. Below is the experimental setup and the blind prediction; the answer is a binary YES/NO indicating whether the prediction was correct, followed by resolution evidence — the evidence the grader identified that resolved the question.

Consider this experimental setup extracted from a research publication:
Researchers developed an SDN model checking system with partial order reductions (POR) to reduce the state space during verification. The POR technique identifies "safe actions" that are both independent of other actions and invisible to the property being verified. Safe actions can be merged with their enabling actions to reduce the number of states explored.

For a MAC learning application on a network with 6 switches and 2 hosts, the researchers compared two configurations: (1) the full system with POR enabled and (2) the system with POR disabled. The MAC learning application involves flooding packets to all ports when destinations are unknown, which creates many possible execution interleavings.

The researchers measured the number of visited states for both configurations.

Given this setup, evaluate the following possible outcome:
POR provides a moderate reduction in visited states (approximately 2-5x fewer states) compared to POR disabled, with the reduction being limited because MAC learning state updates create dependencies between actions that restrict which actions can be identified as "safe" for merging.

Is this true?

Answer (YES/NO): NO